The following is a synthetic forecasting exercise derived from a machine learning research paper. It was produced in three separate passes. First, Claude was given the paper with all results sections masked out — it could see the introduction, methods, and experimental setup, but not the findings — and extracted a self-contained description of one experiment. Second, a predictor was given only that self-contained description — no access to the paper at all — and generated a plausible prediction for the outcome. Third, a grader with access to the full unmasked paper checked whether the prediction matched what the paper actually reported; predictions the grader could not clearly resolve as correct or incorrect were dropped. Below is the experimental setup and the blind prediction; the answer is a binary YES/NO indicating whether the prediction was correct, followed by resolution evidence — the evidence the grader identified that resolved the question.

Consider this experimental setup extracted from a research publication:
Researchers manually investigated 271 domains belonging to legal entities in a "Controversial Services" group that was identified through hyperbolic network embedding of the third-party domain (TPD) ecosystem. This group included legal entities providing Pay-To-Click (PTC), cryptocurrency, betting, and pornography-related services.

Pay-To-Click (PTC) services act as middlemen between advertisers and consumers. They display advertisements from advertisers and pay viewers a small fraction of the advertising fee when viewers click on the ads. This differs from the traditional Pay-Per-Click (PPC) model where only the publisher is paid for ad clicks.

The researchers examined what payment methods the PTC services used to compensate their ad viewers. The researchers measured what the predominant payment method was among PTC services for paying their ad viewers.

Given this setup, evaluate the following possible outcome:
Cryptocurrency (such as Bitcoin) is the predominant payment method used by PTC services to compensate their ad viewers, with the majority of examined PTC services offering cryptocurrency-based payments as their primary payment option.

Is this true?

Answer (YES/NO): YES